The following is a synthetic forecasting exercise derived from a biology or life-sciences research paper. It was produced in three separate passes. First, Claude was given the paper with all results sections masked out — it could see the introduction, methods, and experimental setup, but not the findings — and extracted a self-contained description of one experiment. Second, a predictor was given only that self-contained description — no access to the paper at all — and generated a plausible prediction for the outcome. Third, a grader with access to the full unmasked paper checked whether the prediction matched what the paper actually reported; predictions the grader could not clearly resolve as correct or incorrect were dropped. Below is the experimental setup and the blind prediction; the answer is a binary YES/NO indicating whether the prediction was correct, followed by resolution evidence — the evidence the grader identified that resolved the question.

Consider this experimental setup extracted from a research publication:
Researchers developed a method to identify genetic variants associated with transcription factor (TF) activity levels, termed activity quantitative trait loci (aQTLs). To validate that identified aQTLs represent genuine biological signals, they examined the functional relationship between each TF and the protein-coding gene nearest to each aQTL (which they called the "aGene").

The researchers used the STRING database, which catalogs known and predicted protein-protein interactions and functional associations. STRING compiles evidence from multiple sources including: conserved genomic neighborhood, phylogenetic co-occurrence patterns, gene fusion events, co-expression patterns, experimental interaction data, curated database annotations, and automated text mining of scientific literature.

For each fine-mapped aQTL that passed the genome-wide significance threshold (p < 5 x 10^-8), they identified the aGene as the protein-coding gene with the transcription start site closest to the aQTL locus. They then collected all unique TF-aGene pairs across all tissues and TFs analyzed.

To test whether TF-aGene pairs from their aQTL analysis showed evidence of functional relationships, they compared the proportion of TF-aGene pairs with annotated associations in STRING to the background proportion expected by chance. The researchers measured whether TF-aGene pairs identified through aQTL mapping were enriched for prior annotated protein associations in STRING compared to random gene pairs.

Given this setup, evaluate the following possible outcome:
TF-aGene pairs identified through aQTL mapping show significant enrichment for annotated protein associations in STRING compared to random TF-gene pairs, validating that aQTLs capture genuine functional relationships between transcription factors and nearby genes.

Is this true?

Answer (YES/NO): YES